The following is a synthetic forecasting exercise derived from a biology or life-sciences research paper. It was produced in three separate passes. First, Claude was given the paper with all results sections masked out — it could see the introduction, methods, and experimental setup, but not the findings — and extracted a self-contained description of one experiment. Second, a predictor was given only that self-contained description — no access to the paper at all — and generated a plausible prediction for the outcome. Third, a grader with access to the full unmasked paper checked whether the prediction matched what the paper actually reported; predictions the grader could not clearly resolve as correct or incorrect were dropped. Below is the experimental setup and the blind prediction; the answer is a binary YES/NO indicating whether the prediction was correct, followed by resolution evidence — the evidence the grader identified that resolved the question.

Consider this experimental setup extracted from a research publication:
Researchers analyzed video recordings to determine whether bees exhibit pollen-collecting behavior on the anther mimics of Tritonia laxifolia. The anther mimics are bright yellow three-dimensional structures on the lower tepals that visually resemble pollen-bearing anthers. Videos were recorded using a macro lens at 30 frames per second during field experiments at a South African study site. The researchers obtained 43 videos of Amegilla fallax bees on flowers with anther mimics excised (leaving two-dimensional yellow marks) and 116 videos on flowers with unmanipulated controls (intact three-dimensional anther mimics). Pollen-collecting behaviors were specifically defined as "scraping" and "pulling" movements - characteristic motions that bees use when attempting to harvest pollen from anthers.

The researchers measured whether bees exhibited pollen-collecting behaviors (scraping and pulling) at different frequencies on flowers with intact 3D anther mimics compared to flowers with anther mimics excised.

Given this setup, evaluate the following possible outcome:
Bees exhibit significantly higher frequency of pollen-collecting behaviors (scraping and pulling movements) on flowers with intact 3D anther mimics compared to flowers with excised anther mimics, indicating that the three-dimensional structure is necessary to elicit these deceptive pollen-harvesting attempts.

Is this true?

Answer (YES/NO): YES